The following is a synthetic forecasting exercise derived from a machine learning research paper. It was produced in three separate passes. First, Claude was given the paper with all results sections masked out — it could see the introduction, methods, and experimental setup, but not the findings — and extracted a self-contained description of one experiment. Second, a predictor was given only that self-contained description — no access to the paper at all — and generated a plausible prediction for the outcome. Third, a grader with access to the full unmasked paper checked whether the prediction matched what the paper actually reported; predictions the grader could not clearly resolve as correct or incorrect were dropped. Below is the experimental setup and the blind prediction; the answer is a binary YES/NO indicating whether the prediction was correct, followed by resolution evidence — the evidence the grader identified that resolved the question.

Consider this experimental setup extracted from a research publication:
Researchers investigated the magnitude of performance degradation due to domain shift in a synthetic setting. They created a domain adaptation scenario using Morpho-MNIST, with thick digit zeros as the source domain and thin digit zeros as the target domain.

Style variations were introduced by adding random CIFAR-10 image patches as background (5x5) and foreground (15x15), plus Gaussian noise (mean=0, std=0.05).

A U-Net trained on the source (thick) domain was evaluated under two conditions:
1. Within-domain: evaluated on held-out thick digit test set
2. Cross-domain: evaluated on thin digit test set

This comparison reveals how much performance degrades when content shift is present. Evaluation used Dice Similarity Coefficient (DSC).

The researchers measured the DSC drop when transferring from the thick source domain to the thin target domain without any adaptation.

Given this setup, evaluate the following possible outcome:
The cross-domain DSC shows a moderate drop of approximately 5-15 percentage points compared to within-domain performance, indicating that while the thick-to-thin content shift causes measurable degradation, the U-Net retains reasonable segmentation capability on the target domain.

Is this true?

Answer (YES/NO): NO